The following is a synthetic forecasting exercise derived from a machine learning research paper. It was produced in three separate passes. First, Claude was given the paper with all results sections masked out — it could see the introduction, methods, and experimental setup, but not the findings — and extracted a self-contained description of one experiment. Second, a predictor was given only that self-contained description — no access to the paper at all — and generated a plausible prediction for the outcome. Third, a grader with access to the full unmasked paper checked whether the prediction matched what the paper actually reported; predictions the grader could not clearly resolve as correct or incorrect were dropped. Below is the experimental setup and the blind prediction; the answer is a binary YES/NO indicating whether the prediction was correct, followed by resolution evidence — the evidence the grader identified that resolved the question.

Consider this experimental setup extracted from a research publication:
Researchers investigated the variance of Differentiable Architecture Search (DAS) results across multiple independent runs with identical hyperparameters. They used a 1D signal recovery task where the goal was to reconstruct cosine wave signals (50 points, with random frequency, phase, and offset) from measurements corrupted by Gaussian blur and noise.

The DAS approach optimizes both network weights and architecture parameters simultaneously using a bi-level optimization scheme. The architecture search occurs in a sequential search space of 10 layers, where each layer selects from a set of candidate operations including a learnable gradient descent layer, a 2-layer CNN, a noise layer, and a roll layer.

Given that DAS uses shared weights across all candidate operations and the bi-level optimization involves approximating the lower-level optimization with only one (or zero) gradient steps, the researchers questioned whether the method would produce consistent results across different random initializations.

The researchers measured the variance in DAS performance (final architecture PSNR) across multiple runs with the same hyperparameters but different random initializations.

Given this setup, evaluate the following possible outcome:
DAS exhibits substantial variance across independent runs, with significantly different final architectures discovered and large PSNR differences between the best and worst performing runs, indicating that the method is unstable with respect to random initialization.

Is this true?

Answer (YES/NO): YES